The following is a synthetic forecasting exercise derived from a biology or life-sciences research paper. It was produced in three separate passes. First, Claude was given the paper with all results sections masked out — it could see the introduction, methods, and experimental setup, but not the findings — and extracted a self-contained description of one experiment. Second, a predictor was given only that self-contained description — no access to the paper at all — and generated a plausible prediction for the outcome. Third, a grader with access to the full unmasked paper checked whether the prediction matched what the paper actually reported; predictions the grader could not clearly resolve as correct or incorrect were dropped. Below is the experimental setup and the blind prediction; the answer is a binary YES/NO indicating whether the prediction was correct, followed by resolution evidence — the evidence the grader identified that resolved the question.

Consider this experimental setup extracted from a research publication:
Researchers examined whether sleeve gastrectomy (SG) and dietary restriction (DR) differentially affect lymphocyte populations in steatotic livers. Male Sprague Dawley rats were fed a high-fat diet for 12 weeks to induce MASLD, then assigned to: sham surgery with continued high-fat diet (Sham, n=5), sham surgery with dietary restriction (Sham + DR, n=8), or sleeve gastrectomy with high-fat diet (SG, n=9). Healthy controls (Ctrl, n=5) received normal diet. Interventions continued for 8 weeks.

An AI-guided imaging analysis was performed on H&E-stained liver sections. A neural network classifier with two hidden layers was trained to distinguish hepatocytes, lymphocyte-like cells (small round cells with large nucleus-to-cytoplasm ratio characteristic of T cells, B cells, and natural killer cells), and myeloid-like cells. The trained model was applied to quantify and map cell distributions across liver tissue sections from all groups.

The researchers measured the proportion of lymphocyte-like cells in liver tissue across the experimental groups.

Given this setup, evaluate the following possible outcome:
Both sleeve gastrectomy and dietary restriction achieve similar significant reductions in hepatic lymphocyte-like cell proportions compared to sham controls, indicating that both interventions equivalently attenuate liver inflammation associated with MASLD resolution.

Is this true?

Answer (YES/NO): YES